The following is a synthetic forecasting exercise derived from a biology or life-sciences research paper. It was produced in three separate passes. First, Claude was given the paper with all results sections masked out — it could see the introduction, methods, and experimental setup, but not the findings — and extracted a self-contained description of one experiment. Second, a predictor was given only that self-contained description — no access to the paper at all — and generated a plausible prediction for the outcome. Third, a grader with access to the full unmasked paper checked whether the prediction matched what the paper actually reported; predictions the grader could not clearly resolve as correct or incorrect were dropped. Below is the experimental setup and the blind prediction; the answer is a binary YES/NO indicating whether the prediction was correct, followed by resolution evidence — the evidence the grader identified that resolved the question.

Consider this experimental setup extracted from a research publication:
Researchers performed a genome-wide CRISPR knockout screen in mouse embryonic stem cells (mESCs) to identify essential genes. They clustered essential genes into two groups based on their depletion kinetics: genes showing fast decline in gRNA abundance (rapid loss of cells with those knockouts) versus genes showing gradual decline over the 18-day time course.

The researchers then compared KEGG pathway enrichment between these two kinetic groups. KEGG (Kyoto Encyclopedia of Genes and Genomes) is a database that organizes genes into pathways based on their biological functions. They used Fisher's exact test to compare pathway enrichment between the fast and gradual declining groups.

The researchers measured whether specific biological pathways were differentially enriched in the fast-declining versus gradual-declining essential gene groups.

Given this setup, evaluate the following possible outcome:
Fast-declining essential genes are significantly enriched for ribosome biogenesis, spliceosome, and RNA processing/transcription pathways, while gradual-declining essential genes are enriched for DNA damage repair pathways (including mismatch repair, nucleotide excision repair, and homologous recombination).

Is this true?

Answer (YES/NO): NO